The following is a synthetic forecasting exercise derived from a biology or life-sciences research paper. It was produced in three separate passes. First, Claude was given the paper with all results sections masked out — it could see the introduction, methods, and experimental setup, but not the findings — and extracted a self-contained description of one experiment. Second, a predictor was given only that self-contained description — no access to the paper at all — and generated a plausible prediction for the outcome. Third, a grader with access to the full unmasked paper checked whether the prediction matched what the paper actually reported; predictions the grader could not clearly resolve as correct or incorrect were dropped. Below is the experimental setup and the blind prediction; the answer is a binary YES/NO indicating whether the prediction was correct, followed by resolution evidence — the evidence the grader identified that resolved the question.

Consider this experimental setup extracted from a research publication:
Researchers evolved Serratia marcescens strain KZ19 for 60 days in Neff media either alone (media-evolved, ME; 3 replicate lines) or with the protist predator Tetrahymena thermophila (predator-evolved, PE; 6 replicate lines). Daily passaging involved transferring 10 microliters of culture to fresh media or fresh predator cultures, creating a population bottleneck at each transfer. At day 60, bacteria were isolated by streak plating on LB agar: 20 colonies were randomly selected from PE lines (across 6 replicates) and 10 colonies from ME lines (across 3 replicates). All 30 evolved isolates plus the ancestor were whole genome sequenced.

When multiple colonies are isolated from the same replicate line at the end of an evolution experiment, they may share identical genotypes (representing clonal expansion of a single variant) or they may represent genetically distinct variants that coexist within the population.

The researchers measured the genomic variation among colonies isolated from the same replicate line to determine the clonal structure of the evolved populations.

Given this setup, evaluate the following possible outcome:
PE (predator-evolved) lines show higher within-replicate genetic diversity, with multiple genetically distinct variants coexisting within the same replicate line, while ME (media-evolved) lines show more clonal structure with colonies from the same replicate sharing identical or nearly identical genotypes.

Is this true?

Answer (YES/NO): NO